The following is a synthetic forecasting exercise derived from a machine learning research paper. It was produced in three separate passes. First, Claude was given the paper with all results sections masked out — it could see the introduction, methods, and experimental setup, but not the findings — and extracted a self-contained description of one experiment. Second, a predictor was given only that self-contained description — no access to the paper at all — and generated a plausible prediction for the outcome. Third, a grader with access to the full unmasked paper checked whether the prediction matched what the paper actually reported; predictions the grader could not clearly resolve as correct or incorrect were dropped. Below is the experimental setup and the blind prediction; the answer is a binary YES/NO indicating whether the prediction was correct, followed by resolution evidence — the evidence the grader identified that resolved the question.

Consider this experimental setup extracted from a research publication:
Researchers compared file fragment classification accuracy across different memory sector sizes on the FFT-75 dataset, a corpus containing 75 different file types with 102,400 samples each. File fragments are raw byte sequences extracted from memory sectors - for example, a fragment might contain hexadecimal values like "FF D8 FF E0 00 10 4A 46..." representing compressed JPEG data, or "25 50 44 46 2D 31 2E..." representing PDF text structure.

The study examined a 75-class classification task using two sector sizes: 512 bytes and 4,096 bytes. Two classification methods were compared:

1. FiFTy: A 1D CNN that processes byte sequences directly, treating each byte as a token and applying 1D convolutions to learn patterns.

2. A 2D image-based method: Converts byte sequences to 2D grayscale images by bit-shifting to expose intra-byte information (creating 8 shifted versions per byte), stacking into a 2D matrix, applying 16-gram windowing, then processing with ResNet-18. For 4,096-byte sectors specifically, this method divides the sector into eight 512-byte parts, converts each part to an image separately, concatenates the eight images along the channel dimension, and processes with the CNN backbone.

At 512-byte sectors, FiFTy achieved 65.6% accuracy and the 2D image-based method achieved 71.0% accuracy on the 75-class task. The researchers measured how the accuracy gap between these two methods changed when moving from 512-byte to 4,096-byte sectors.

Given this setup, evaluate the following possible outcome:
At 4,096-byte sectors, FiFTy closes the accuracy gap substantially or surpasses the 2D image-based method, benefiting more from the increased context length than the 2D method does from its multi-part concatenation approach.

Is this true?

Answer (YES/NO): NO